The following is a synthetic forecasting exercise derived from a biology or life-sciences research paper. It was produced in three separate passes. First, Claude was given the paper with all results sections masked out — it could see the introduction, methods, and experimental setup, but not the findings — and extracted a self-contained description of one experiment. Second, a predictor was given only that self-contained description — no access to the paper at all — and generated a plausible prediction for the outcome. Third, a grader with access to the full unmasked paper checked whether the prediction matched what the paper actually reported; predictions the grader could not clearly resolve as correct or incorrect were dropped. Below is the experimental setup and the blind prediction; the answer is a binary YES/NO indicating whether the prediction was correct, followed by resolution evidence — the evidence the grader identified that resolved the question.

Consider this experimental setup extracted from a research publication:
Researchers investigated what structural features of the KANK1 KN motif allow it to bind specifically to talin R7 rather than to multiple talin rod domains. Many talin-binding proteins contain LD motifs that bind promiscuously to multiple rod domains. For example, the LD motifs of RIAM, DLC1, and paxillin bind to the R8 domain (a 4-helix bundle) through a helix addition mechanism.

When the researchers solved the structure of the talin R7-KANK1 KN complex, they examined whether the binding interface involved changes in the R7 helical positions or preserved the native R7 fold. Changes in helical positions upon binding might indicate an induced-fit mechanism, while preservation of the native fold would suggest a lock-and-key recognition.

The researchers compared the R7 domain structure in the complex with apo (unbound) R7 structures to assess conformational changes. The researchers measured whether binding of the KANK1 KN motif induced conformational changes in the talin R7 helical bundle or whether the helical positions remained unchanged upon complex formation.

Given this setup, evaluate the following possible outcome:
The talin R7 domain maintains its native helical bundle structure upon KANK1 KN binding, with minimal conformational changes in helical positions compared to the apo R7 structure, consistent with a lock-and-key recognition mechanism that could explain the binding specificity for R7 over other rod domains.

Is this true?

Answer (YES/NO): YES